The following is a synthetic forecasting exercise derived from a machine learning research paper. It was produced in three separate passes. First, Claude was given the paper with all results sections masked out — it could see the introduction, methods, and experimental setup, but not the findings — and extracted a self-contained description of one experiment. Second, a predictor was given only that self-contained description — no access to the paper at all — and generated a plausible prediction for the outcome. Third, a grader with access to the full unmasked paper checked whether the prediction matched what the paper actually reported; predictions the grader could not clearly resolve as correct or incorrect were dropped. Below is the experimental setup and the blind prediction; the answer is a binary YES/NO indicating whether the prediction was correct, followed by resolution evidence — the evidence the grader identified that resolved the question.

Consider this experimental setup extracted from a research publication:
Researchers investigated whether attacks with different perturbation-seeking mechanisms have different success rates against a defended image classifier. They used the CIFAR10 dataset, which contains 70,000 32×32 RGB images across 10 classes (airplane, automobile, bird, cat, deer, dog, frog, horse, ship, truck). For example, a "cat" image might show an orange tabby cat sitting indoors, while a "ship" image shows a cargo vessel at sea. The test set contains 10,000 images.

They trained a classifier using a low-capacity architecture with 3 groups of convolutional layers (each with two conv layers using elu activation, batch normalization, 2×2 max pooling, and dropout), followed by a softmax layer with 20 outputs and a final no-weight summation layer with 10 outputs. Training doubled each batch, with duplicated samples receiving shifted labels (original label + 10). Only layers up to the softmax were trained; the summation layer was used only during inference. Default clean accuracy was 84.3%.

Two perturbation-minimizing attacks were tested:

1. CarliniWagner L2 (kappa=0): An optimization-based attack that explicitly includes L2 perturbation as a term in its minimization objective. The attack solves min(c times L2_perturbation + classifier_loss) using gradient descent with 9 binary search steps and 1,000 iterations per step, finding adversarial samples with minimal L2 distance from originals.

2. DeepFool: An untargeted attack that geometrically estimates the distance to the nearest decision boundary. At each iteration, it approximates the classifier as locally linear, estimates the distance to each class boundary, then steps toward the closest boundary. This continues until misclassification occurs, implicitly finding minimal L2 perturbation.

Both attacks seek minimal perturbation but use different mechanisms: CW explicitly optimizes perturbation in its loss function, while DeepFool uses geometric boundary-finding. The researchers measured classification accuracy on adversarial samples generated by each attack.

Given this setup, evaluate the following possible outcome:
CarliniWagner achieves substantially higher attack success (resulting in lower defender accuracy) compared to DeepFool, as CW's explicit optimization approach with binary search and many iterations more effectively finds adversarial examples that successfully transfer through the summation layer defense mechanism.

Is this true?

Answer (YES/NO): NO